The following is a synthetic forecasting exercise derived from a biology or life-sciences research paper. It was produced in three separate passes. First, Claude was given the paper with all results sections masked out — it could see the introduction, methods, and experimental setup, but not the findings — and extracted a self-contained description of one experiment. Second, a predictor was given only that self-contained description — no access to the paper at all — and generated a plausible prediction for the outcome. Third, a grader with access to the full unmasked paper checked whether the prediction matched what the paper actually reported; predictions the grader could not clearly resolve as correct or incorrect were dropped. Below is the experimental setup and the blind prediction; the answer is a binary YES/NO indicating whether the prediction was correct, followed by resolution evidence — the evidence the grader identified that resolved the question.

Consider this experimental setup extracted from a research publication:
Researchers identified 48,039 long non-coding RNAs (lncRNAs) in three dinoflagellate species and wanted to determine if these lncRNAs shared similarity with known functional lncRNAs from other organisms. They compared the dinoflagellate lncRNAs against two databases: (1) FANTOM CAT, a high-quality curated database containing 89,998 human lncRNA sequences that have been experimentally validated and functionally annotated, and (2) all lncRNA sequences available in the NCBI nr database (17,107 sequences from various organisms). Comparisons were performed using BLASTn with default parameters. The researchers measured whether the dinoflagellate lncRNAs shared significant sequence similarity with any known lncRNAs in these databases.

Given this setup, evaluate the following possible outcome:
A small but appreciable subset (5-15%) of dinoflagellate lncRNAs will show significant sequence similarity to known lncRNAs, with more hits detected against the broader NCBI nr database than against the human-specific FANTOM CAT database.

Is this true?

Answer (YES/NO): NO